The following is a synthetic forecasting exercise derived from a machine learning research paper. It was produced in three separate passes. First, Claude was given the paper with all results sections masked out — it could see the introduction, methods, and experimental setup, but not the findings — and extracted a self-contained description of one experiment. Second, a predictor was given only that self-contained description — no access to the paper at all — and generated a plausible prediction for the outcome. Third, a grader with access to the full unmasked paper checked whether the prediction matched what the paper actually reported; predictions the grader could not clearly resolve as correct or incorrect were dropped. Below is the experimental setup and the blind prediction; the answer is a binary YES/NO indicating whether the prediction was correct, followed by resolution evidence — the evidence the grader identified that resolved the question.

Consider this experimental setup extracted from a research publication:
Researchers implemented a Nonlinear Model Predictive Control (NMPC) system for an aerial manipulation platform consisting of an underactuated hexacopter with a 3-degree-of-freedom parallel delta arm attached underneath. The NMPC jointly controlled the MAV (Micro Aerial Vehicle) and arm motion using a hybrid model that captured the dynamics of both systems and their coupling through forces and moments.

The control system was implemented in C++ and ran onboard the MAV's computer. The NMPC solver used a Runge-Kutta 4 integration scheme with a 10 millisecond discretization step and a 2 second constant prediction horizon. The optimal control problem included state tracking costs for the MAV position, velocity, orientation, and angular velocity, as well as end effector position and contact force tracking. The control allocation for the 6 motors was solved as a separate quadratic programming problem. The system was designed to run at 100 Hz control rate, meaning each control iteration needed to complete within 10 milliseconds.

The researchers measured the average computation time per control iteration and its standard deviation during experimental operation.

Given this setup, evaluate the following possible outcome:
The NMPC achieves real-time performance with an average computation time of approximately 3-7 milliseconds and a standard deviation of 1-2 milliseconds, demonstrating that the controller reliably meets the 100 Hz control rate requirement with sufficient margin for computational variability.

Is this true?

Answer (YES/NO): NO